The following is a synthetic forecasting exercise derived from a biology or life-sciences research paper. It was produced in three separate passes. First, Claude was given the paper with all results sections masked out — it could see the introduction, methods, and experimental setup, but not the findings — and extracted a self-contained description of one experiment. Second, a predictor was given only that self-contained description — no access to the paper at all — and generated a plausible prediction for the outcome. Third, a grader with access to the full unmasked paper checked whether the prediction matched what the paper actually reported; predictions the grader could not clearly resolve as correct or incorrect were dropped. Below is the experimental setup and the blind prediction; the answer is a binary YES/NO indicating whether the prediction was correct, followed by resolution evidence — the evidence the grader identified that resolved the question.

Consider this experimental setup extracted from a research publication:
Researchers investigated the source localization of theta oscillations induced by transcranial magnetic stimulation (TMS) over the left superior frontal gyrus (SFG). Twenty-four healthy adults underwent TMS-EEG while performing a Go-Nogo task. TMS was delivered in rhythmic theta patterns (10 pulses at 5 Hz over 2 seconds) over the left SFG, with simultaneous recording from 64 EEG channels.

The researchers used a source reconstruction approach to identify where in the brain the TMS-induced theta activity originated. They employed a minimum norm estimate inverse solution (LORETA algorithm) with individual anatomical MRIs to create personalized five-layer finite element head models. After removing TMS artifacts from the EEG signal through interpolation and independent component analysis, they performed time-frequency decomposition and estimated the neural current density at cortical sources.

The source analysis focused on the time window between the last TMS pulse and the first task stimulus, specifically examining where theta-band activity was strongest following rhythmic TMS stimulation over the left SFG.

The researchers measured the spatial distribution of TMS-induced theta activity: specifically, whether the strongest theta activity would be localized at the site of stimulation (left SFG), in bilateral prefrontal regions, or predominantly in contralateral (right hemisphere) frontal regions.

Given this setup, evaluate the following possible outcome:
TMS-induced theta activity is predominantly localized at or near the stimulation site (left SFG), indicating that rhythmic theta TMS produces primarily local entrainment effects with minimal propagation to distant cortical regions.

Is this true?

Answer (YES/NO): NO